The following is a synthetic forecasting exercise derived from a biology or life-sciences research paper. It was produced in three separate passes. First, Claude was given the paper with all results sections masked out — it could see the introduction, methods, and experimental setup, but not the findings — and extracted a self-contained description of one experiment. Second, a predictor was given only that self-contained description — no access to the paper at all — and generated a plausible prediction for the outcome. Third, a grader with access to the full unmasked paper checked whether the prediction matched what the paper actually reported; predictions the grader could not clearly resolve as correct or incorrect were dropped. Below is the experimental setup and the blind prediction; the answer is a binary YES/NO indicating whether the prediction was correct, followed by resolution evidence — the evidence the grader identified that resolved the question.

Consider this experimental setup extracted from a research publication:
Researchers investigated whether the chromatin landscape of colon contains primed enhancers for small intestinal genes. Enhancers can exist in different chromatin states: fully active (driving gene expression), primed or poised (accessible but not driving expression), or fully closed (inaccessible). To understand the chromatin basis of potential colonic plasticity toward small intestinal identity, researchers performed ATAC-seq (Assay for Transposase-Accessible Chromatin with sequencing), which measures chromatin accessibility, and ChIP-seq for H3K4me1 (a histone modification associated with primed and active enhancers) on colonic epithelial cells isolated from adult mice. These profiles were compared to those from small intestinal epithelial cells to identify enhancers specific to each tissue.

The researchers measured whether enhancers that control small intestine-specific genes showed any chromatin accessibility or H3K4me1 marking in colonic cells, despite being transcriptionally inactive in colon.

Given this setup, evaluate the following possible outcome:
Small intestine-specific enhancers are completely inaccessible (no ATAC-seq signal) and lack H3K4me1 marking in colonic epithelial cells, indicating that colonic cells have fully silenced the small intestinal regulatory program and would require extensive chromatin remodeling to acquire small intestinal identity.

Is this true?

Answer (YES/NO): NO